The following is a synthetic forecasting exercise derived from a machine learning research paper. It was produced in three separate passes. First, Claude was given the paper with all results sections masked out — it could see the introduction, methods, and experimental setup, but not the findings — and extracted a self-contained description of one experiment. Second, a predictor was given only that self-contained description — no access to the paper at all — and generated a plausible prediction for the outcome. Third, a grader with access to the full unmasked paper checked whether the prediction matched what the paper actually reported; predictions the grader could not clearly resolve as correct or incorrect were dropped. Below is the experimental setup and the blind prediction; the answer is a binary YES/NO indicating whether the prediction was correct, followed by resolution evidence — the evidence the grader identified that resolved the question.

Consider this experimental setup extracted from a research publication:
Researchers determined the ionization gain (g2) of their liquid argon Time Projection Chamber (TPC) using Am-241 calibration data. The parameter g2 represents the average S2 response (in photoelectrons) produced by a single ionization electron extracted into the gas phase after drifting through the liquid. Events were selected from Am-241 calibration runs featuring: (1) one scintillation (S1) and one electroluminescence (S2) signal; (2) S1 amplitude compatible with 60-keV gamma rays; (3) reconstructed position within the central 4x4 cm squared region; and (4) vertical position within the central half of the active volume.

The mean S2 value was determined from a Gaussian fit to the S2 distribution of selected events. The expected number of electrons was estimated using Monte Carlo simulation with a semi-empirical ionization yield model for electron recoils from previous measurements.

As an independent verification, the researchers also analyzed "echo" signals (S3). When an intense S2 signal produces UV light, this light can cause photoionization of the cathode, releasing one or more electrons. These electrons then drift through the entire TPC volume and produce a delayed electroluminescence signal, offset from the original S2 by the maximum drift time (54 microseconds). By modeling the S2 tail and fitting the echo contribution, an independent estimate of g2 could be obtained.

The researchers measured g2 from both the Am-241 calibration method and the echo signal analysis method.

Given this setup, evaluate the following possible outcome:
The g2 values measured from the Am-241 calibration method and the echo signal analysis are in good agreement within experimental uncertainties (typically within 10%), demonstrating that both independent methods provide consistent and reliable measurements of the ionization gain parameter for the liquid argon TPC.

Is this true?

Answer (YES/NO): YES